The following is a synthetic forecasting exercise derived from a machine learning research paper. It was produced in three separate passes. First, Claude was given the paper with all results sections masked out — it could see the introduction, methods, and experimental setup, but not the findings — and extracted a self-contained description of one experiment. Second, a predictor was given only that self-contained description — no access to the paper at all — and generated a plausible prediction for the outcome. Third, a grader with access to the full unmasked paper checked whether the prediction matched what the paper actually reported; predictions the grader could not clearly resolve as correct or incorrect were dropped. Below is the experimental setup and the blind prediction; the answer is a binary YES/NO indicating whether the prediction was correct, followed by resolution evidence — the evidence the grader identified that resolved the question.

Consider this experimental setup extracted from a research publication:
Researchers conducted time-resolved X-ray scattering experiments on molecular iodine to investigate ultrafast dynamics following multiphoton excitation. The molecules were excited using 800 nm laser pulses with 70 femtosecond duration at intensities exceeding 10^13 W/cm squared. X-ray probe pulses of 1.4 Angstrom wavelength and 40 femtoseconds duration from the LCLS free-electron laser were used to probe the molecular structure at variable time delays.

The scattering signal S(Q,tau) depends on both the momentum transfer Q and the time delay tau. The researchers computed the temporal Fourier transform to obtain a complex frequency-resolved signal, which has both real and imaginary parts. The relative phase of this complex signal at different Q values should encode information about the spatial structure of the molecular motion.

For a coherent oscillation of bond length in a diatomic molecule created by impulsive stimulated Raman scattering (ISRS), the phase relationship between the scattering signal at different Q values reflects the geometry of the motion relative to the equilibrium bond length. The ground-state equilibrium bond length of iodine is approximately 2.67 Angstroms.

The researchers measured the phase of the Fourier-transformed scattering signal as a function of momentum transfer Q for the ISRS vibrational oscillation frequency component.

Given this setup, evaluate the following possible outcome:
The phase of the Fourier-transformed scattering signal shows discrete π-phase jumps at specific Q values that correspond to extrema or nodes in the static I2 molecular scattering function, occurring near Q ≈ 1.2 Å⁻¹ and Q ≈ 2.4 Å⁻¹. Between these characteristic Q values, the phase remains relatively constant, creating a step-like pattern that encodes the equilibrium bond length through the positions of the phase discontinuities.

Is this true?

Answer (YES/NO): NO